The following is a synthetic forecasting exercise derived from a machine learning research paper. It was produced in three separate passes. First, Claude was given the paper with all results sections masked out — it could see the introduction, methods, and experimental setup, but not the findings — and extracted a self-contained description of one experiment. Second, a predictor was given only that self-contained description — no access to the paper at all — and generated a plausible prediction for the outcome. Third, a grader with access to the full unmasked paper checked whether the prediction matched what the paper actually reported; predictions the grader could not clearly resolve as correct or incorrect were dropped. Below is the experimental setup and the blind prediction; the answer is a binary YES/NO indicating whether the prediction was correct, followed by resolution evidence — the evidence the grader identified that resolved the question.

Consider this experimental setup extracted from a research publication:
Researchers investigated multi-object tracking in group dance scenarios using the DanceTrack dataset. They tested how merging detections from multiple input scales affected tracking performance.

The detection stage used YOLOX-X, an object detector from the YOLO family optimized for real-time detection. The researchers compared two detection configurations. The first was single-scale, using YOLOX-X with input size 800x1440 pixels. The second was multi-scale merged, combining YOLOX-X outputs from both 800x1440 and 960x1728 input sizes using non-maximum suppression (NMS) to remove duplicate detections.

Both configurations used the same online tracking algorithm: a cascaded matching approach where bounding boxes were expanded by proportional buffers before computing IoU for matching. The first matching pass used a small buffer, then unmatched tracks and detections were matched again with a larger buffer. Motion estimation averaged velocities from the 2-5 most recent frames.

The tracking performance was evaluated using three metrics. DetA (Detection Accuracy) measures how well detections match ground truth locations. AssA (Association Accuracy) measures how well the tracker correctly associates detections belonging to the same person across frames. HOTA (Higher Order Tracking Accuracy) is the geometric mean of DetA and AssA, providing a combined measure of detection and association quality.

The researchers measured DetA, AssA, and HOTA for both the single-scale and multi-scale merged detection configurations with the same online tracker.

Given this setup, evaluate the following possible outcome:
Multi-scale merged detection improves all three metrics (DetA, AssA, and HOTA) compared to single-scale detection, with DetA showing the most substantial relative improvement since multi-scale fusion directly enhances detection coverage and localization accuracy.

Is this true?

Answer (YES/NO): NO